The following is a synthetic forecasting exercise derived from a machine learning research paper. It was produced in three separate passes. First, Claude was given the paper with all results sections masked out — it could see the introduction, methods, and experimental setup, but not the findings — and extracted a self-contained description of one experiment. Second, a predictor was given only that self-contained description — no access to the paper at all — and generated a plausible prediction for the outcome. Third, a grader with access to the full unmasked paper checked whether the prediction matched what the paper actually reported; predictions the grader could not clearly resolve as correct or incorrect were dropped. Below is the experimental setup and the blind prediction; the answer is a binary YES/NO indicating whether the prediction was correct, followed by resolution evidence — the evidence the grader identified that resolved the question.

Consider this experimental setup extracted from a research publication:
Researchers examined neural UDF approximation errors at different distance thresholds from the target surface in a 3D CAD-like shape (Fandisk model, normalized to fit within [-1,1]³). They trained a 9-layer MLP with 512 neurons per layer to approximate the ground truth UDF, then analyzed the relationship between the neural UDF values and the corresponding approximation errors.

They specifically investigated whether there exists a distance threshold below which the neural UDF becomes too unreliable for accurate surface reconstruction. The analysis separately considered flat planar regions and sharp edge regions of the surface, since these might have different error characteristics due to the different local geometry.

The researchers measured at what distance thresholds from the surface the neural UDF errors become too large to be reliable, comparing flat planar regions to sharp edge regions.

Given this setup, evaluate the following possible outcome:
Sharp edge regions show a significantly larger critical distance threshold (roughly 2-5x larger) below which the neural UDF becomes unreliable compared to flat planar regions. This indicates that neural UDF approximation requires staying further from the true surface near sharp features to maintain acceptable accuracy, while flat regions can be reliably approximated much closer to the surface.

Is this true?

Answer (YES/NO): YES